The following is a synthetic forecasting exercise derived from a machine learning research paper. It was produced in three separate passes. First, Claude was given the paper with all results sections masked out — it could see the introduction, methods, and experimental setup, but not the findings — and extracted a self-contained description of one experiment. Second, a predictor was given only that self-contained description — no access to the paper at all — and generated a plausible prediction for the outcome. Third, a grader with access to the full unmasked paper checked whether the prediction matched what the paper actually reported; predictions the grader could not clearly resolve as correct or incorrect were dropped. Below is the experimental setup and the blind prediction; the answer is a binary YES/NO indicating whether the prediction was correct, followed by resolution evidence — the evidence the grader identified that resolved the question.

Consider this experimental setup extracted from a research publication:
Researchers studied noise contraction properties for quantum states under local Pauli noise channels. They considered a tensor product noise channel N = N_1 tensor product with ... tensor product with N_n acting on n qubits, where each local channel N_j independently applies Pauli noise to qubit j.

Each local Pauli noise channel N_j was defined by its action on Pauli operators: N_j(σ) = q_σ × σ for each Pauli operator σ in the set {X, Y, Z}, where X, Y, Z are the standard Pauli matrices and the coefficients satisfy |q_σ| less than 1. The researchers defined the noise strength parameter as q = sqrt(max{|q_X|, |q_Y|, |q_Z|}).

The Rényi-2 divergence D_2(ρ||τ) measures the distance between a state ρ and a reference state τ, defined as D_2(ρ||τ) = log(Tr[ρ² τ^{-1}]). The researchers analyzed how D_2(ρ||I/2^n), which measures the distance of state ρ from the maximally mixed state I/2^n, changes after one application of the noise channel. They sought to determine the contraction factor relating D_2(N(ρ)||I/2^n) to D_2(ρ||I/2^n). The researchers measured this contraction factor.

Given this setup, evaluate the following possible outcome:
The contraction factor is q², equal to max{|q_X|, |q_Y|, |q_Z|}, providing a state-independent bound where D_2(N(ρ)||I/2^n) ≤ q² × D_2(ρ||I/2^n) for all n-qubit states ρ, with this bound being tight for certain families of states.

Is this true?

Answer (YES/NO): YES